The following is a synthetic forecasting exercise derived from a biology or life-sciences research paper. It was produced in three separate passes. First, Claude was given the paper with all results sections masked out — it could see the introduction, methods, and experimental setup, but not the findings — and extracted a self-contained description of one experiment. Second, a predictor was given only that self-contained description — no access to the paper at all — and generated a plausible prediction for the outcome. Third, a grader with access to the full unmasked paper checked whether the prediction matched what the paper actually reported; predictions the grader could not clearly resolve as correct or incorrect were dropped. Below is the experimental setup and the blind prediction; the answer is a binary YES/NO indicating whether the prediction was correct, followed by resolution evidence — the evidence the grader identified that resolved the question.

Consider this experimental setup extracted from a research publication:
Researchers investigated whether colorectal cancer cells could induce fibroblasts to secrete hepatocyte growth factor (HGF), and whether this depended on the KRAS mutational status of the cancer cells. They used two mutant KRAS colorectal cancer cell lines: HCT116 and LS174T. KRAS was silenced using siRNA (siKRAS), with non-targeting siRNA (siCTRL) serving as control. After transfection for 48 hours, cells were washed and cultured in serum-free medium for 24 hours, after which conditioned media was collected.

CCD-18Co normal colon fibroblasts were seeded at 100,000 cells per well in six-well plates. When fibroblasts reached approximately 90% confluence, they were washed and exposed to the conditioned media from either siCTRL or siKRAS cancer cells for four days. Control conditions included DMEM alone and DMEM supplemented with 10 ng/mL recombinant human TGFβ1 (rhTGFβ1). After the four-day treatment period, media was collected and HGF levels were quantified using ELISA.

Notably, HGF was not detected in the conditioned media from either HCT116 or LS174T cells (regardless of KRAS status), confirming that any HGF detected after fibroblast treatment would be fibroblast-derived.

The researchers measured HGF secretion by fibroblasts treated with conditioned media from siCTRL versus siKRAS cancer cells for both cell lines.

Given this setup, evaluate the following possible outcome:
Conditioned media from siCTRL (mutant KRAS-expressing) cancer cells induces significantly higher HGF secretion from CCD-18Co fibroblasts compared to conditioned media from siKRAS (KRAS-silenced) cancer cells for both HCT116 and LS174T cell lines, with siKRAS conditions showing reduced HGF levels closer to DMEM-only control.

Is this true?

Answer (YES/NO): NO